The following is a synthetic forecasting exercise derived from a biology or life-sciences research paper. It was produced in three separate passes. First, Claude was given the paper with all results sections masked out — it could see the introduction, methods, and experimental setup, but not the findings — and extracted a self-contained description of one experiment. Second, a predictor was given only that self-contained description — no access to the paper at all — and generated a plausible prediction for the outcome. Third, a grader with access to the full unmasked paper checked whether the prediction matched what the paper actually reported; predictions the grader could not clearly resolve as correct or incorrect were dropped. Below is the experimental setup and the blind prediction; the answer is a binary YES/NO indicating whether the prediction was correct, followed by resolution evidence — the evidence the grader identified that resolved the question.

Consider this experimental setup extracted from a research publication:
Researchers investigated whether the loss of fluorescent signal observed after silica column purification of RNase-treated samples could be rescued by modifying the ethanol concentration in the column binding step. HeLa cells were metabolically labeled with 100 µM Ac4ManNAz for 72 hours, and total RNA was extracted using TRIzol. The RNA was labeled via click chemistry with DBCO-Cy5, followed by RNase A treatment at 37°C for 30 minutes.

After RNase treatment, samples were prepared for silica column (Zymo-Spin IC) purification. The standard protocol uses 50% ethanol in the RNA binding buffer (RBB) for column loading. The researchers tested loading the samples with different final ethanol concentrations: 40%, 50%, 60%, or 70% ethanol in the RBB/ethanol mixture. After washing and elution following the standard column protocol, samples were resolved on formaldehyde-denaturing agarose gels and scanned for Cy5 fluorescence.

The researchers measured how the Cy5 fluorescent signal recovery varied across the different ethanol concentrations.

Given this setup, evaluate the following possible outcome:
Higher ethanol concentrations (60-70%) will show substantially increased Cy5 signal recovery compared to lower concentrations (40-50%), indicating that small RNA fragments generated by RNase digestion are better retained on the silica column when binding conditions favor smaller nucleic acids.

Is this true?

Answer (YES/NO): NO